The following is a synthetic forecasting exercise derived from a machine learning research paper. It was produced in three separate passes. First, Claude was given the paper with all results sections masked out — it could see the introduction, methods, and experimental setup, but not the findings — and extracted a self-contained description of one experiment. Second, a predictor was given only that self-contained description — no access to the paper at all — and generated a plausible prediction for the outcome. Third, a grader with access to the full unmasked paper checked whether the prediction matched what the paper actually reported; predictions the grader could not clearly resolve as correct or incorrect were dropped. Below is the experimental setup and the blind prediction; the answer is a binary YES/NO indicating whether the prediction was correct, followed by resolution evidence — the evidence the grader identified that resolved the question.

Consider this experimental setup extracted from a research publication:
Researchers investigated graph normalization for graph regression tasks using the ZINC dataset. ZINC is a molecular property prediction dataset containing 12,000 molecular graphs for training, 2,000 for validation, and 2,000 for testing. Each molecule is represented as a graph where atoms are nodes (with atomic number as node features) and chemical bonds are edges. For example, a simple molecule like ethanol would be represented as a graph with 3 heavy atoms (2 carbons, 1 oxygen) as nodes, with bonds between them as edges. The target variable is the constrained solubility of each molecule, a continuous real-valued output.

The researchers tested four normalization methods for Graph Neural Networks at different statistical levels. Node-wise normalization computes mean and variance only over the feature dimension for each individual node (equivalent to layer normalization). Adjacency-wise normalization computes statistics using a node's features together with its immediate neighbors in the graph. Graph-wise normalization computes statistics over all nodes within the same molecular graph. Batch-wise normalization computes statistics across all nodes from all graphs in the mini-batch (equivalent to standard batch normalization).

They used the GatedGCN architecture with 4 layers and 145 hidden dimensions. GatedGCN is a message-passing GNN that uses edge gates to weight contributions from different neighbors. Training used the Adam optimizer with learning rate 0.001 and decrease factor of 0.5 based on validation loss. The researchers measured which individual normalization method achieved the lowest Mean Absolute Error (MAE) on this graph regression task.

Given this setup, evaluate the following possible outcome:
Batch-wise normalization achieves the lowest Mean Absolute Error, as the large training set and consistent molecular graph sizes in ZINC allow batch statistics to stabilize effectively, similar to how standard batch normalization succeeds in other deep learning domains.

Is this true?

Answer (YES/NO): NO